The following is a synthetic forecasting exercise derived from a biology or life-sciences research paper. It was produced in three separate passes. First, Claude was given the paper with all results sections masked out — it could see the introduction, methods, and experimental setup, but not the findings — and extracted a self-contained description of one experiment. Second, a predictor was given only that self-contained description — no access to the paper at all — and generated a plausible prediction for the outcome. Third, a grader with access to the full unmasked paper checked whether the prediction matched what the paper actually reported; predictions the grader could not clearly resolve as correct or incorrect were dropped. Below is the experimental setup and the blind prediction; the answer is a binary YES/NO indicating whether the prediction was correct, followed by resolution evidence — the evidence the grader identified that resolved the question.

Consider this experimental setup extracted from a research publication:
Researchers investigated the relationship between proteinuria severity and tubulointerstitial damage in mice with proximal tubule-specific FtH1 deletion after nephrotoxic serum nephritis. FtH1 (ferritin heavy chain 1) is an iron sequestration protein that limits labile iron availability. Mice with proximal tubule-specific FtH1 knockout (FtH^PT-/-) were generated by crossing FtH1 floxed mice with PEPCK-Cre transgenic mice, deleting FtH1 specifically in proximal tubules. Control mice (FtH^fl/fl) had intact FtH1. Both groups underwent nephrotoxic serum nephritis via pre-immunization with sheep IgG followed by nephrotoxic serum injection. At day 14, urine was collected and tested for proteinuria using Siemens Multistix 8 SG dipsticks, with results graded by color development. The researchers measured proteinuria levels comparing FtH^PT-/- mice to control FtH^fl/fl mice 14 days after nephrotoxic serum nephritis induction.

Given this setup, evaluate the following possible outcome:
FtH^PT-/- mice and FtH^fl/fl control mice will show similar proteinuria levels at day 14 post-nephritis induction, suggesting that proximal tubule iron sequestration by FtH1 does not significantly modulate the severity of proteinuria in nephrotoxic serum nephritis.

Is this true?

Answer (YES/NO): YES